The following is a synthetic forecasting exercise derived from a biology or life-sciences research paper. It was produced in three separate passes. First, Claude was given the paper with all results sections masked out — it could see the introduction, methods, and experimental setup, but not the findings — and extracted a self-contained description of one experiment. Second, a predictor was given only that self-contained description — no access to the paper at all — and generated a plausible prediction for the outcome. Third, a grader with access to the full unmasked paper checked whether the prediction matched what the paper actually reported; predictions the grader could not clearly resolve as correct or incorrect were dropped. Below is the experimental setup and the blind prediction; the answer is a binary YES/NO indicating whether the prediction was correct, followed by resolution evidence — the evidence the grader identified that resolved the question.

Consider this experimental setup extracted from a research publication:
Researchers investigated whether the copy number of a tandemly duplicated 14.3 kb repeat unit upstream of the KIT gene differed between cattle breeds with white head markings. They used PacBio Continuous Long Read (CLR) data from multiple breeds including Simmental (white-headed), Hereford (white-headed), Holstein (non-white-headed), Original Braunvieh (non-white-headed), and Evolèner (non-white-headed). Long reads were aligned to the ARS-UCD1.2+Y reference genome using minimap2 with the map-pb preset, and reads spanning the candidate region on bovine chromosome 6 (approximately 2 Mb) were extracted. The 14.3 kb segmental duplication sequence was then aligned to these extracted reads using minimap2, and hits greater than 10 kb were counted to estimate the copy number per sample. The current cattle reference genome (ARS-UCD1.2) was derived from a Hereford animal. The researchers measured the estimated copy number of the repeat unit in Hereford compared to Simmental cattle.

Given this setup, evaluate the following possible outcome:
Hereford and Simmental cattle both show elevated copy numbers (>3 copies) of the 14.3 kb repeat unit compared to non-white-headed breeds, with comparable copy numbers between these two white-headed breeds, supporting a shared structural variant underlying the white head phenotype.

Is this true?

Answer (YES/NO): NO